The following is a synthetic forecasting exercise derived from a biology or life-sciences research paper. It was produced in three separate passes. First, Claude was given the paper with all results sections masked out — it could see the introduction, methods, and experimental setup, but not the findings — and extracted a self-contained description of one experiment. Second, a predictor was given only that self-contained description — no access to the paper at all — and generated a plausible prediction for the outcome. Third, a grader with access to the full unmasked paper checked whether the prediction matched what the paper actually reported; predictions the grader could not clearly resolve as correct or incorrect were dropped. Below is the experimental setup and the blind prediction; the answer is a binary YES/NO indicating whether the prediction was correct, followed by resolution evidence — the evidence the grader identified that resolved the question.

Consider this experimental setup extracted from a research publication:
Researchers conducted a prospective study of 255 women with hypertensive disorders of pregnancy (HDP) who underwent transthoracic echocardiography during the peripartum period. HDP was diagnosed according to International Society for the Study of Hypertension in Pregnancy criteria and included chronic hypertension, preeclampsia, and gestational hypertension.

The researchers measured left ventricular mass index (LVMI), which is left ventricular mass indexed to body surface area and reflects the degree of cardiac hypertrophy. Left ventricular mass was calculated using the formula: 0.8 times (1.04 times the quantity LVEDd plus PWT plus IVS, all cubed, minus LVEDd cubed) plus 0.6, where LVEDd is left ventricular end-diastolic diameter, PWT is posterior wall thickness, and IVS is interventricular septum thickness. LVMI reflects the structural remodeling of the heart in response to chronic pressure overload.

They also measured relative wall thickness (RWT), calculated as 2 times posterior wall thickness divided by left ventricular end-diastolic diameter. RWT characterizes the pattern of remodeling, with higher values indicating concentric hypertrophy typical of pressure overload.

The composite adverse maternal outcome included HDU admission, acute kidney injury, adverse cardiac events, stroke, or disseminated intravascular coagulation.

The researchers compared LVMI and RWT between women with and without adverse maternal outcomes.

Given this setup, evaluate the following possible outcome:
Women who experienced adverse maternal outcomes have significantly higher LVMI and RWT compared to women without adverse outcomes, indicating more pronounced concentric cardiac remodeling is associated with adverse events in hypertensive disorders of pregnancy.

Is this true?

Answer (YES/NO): NO